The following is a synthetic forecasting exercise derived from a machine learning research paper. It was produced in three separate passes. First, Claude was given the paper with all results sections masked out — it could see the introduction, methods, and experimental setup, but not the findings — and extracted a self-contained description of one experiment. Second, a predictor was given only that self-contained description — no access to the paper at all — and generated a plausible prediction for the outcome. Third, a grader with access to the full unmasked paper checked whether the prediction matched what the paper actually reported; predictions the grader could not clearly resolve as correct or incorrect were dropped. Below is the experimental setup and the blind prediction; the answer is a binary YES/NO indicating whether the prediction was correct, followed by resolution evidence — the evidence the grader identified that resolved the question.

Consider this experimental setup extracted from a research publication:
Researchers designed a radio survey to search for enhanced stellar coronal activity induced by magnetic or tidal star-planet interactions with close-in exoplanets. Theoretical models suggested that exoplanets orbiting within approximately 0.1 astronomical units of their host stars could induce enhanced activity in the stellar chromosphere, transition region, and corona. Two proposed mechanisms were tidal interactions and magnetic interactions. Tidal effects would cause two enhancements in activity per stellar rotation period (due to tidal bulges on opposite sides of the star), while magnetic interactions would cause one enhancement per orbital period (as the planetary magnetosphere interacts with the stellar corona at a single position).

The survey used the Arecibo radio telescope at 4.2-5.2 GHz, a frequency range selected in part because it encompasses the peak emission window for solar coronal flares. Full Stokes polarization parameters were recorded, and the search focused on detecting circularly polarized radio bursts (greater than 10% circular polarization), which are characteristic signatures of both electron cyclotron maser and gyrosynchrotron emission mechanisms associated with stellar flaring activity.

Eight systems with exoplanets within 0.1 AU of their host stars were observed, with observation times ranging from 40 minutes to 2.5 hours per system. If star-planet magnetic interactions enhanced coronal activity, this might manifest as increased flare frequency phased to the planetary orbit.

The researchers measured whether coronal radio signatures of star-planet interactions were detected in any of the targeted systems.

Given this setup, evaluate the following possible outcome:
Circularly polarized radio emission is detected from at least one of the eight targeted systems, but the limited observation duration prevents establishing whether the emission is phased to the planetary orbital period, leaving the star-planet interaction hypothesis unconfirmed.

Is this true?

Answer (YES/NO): NO